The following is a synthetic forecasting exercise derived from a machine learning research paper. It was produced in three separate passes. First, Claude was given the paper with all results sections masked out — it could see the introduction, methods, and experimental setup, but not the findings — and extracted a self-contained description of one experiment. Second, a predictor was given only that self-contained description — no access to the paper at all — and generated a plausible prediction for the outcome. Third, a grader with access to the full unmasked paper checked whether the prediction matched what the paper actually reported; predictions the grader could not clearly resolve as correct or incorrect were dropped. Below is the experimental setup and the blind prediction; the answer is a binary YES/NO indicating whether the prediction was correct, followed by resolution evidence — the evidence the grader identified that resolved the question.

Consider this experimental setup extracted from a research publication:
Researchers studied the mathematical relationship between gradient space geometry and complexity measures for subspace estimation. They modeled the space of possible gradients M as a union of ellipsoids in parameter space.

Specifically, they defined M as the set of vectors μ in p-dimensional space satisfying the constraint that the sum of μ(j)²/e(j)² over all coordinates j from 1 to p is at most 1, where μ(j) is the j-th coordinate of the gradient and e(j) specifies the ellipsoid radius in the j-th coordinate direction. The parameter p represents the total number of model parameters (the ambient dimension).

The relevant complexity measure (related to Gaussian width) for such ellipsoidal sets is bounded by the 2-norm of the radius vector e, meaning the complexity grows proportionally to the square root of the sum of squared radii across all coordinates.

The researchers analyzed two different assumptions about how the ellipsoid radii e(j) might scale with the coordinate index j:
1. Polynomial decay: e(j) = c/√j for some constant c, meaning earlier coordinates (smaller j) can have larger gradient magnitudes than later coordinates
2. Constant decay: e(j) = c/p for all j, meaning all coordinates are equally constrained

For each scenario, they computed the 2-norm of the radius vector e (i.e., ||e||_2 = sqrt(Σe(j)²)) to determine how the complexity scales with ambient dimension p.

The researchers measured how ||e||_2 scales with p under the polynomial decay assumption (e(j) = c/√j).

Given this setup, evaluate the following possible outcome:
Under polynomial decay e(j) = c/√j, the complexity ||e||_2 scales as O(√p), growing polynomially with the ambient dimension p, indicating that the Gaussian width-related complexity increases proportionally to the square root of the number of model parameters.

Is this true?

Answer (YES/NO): NO